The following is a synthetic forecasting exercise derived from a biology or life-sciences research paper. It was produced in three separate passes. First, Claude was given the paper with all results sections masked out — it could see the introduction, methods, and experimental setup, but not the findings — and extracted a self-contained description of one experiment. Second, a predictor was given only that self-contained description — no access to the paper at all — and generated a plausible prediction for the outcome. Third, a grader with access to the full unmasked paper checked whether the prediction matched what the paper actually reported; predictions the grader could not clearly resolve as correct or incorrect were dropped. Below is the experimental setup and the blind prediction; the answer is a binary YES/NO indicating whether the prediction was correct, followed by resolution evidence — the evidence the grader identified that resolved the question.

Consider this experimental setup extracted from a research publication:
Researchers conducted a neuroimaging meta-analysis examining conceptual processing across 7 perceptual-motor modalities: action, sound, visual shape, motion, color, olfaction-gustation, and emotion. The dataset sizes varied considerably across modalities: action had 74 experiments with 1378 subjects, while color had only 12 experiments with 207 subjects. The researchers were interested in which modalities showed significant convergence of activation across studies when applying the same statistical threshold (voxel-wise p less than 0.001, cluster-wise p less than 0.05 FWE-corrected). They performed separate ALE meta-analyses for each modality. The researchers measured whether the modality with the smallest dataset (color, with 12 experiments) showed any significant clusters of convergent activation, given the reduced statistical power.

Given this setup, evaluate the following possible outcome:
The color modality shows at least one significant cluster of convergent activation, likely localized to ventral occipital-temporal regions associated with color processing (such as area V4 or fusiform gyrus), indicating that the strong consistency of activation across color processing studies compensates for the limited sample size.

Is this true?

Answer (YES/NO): YES